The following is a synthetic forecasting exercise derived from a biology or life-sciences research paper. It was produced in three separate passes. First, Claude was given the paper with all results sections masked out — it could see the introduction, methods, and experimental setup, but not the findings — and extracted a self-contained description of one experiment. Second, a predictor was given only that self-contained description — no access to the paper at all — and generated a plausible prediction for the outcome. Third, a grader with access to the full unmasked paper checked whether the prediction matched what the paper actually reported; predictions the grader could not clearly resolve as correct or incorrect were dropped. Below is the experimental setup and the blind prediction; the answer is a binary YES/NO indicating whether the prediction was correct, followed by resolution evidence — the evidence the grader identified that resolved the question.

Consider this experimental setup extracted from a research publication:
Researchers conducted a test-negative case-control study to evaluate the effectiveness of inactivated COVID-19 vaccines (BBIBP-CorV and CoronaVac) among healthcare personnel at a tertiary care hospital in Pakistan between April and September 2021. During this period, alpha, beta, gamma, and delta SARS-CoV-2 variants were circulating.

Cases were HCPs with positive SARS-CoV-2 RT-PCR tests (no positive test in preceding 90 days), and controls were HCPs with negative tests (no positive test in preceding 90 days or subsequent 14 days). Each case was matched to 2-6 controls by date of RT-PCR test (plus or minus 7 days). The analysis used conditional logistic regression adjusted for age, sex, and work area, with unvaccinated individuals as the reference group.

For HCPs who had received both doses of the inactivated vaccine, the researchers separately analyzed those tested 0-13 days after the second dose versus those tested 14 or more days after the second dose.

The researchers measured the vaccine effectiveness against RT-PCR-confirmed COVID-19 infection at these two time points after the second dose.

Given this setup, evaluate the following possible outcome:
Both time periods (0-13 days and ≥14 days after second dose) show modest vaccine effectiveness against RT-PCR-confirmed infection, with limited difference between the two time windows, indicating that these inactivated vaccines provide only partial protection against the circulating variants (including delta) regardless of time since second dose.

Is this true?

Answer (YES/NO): NO